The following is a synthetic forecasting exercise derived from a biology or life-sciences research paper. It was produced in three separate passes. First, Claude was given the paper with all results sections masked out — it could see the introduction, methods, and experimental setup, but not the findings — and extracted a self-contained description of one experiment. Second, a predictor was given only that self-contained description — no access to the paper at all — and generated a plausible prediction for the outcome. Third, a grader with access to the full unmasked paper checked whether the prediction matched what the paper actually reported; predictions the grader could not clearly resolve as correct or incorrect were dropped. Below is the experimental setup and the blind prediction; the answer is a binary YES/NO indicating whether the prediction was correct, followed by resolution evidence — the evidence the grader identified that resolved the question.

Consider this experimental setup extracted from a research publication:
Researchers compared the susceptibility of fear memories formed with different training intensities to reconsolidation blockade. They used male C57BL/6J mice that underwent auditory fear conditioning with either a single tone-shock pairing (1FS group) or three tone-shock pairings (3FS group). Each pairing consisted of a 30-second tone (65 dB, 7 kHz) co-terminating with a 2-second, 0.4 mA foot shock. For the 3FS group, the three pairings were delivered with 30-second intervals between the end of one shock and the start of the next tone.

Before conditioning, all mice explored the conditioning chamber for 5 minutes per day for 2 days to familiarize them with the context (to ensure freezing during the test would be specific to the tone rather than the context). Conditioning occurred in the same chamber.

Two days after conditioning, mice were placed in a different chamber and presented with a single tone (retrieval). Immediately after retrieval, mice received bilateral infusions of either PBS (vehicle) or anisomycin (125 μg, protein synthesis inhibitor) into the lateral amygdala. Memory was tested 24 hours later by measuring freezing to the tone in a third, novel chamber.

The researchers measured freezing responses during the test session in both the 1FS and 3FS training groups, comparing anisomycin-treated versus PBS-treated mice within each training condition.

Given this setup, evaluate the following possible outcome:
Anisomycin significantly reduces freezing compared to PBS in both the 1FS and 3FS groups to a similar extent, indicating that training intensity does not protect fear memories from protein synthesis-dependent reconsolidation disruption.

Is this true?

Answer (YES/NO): NO